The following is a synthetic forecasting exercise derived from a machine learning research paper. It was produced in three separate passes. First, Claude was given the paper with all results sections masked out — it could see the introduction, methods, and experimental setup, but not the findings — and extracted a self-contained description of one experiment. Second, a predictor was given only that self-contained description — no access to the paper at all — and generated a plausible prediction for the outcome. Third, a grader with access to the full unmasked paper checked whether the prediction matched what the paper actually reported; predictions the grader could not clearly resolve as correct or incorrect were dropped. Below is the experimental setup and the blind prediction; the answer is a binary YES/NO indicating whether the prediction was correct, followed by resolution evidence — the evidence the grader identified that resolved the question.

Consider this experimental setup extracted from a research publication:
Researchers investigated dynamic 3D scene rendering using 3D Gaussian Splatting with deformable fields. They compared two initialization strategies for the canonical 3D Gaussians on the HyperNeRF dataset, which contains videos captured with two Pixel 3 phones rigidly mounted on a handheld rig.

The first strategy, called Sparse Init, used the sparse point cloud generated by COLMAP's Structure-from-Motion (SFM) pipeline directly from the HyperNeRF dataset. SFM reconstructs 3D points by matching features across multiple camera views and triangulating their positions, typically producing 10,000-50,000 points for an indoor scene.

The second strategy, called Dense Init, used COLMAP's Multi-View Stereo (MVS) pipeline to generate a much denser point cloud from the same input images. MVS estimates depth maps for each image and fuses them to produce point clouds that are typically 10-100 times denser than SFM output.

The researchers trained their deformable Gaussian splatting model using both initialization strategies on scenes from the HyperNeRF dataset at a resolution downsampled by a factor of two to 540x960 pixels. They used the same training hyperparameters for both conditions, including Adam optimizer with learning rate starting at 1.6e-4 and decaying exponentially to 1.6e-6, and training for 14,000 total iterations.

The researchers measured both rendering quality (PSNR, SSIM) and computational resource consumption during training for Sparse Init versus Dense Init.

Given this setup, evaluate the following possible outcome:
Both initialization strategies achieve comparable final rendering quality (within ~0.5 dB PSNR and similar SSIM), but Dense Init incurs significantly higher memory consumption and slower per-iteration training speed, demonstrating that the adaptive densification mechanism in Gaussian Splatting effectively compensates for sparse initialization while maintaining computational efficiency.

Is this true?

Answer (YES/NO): NO